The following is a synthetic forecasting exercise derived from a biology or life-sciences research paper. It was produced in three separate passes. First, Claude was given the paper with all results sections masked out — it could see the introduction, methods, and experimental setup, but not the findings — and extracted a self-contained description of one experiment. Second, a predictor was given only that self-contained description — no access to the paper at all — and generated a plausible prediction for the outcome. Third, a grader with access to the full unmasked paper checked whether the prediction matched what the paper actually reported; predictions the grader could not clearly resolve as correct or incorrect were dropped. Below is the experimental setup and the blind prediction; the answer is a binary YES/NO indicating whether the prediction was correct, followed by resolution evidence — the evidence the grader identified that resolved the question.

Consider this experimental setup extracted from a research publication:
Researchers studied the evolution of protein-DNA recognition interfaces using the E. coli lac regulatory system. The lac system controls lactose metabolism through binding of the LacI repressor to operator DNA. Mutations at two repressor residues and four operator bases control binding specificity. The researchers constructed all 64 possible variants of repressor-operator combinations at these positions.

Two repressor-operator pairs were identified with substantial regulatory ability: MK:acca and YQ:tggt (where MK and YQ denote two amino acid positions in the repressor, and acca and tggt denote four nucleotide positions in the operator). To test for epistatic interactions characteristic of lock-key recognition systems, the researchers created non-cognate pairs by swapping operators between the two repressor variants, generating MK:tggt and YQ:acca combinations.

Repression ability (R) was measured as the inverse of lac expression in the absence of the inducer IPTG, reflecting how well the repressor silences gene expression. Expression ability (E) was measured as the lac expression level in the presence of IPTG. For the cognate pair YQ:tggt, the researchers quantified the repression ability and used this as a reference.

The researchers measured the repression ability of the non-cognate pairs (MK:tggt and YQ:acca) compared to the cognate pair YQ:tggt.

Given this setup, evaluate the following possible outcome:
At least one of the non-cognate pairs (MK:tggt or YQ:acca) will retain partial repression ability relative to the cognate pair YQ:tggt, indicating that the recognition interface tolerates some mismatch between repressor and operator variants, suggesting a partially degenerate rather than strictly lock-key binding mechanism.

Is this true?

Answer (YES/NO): NO